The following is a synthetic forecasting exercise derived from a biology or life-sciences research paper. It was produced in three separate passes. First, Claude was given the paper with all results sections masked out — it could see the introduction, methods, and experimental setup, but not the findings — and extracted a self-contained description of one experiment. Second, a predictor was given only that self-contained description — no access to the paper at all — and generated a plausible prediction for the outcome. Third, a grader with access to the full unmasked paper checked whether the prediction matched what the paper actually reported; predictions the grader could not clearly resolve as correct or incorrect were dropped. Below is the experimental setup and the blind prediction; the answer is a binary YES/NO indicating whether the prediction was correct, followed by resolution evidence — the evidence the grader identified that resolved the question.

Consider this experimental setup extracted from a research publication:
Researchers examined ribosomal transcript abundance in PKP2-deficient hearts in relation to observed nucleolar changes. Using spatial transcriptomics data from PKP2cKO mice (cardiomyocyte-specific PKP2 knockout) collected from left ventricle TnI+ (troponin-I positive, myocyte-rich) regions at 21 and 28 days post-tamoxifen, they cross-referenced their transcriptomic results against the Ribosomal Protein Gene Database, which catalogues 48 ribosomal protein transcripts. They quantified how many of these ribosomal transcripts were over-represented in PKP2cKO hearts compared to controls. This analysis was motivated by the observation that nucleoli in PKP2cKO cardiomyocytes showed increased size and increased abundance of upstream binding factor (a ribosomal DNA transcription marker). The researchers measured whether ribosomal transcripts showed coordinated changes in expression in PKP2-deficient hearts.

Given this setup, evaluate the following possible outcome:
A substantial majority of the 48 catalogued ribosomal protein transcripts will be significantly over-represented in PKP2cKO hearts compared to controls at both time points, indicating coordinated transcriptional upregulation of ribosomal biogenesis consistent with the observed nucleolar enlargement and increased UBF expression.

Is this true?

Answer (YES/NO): YES